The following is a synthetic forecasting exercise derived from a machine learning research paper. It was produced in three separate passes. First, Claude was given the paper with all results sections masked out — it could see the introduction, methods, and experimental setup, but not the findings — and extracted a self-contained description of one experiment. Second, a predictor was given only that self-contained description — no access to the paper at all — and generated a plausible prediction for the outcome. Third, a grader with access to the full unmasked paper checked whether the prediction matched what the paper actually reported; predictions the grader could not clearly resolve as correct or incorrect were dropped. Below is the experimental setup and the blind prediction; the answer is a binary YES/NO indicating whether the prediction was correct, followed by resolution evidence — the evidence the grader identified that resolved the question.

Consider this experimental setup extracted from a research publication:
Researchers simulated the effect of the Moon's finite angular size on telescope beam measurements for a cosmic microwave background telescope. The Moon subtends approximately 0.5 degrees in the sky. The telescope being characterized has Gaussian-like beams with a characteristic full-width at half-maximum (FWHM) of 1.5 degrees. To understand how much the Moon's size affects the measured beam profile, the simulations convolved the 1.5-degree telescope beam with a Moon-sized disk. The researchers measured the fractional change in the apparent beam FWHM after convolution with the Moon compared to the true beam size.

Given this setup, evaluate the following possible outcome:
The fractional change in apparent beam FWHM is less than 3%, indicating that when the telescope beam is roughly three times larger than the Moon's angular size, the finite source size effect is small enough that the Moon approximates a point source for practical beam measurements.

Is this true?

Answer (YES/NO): YES